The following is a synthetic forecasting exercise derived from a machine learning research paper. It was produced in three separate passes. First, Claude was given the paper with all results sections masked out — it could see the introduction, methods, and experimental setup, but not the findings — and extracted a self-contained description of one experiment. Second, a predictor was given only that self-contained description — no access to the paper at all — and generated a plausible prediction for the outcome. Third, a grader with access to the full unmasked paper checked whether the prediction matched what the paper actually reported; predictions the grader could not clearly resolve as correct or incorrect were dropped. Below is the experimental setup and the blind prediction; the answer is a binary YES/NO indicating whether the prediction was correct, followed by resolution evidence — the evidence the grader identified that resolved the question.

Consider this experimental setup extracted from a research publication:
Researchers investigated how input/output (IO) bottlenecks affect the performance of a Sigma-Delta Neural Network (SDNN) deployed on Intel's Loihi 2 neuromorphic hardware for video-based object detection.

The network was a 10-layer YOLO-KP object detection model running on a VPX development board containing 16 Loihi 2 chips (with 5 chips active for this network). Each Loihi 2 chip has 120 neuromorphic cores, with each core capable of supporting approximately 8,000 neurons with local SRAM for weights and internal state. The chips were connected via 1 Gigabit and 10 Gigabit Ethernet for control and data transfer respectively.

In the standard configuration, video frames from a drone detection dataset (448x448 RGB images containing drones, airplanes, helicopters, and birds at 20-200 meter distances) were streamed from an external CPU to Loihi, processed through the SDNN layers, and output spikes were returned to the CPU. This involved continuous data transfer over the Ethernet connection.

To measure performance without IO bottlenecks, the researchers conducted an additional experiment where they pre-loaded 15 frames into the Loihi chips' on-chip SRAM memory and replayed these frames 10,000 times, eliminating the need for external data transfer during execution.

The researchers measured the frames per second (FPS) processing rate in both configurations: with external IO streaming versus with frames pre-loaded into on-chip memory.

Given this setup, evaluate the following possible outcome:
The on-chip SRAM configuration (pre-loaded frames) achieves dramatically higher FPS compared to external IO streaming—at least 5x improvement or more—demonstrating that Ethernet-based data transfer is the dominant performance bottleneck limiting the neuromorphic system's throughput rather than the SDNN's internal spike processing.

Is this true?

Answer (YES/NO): NO